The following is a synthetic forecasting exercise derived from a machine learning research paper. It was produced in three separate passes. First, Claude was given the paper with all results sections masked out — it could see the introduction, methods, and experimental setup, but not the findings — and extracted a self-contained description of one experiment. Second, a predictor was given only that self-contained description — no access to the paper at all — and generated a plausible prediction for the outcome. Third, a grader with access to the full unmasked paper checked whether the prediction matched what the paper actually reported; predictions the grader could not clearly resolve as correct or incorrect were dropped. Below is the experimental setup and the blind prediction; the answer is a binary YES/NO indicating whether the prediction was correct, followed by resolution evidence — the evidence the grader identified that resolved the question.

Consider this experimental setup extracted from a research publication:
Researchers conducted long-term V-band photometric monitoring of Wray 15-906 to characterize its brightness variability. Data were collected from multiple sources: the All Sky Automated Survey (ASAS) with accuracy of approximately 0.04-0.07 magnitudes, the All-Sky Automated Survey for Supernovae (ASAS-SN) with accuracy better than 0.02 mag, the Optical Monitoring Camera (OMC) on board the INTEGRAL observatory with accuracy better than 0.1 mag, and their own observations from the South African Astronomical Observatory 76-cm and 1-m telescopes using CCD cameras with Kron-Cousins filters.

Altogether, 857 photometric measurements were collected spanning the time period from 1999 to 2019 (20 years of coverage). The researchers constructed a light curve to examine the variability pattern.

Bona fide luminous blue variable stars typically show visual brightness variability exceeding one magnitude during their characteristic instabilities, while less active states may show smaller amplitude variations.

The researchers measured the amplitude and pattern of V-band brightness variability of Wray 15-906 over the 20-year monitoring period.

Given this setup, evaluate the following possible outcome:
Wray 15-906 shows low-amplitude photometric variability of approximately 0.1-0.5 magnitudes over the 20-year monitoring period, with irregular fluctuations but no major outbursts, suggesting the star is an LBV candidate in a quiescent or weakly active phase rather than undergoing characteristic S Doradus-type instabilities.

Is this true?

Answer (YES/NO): NO